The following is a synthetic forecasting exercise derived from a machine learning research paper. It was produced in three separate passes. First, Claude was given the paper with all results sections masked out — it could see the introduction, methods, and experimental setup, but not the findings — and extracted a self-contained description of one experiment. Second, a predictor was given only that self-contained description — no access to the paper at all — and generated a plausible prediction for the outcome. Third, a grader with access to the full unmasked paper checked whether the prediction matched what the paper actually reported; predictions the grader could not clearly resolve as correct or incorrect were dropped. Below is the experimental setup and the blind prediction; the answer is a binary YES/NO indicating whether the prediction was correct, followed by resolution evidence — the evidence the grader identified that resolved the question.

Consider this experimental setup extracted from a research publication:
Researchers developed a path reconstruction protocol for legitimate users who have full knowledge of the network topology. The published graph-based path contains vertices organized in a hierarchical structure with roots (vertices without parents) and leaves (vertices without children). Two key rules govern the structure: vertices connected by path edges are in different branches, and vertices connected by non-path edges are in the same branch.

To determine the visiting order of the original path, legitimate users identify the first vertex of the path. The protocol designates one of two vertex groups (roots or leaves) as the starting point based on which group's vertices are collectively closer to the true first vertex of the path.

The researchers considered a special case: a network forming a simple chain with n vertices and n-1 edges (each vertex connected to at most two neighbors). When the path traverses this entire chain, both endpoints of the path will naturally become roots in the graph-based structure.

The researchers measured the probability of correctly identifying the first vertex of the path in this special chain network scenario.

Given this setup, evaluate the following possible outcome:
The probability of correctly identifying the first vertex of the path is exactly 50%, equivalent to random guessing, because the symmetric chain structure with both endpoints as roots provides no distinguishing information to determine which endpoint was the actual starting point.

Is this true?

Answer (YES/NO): YES